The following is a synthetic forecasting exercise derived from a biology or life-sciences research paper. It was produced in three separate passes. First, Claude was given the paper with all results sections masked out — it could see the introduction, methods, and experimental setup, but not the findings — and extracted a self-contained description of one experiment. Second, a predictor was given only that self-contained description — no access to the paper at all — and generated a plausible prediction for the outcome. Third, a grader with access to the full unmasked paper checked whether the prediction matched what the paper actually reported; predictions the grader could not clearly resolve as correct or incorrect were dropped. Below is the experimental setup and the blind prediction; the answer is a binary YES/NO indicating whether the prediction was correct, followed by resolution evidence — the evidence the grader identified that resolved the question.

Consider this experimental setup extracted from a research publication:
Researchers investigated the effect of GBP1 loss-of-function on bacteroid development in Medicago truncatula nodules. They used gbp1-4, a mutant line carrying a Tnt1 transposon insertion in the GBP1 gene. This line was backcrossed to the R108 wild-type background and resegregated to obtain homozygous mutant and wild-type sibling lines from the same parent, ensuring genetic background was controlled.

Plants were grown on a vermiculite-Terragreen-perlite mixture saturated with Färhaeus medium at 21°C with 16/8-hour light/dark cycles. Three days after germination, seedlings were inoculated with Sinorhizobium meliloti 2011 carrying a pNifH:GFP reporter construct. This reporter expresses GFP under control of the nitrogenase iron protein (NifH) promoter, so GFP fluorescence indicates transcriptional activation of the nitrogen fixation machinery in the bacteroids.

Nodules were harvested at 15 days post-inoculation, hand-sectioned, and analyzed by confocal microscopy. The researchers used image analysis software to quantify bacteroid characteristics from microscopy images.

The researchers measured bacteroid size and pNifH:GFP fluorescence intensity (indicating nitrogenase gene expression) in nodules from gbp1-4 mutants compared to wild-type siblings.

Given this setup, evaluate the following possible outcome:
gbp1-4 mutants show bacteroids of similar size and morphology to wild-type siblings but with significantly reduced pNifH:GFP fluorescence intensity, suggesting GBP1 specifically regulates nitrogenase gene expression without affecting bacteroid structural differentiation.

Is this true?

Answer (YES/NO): NO